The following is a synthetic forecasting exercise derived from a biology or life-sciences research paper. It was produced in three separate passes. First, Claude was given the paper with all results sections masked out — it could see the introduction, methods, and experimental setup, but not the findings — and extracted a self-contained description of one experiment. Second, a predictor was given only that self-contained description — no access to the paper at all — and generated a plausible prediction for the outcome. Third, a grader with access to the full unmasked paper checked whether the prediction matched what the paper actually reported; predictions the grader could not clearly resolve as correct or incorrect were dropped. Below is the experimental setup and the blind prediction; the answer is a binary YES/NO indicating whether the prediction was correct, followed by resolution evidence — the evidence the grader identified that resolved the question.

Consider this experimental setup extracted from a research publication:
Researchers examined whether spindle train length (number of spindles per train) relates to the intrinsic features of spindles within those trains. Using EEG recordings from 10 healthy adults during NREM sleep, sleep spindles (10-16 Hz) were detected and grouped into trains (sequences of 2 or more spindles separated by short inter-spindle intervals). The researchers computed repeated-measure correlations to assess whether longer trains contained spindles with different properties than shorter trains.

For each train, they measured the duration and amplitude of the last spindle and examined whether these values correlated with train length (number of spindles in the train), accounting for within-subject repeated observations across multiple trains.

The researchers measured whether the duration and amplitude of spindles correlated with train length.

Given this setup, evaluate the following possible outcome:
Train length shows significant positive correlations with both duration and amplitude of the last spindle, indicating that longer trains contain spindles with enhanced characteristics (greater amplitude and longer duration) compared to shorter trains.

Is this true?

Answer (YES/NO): YES